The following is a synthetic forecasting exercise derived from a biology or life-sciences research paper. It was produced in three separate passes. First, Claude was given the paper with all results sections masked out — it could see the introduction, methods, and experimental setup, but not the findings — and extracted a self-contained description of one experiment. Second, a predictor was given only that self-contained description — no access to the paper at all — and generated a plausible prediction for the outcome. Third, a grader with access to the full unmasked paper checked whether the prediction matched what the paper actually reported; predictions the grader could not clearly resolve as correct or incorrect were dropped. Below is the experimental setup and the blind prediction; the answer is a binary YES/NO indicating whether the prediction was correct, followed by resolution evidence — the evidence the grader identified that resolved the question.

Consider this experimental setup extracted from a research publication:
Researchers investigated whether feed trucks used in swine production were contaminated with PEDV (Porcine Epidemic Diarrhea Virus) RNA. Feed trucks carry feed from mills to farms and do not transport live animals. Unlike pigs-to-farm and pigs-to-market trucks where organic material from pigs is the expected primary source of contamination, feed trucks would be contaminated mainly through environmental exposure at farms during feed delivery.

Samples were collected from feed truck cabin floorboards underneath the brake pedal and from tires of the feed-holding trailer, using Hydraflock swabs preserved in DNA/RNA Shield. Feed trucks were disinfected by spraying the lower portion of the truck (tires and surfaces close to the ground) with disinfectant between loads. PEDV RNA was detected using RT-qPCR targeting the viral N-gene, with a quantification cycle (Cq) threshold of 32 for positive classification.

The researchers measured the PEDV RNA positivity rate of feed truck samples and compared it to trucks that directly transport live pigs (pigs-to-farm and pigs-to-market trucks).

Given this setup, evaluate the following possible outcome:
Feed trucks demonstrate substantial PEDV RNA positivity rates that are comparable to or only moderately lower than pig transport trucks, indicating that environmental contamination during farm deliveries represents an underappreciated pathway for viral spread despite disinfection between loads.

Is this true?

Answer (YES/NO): NO